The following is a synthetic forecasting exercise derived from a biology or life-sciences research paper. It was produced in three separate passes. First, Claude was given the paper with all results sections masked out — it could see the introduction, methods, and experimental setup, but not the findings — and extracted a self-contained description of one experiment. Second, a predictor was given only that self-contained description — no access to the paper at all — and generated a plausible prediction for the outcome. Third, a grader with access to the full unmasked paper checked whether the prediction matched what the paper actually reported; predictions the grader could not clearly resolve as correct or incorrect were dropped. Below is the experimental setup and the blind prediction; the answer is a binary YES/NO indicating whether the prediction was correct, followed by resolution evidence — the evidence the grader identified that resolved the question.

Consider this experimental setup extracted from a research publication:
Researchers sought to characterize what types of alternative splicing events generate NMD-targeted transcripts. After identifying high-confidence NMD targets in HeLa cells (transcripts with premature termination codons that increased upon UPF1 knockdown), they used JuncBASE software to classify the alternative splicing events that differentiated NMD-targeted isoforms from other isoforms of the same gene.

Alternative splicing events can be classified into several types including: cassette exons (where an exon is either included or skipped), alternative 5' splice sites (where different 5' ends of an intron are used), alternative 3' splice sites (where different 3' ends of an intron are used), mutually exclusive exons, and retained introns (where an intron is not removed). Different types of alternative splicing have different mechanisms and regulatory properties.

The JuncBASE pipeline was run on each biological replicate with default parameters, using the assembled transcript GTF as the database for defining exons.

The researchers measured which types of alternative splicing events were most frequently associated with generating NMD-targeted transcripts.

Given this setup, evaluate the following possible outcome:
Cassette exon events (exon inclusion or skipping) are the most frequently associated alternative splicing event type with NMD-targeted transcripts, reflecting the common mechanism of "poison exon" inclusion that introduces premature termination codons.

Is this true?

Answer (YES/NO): YES